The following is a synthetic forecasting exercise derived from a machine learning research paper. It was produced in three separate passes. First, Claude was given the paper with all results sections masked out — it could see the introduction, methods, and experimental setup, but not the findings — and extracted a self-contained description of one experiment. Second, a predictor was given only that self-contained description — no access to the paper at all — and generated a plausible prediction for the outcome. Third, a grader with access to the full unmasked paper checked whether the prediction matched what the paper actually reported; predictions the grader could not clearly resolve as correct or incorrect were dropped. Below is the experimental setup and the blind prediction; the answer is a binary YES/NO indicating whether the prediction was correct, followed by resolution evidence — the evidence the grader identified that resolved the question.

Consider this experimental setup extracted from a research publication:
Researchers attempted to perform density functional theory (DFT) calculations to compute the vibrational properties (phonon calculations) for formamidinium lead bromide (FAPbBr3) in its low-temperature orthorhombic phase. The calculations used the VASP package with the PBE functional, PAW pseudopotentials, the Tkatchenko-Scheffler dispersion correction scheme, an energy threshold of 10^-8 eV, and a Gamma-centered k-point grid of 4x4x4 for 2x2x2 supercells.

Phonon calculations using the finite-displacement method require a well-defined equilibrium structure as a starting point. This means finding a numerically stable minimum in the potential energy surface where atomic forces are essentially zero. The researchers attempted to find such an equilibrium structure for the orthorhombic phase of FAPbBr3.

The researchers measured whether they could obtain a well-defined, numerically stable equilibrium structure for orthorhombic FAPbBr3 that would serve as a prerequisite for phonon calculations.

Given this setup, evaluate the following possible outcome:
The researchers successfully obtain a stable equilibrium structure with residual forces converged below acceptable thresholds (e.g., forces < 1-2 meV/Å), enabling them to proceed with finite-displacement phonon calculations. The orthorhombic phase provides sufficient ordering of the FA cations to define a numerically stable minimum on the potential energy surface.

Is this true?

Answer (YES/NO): NO